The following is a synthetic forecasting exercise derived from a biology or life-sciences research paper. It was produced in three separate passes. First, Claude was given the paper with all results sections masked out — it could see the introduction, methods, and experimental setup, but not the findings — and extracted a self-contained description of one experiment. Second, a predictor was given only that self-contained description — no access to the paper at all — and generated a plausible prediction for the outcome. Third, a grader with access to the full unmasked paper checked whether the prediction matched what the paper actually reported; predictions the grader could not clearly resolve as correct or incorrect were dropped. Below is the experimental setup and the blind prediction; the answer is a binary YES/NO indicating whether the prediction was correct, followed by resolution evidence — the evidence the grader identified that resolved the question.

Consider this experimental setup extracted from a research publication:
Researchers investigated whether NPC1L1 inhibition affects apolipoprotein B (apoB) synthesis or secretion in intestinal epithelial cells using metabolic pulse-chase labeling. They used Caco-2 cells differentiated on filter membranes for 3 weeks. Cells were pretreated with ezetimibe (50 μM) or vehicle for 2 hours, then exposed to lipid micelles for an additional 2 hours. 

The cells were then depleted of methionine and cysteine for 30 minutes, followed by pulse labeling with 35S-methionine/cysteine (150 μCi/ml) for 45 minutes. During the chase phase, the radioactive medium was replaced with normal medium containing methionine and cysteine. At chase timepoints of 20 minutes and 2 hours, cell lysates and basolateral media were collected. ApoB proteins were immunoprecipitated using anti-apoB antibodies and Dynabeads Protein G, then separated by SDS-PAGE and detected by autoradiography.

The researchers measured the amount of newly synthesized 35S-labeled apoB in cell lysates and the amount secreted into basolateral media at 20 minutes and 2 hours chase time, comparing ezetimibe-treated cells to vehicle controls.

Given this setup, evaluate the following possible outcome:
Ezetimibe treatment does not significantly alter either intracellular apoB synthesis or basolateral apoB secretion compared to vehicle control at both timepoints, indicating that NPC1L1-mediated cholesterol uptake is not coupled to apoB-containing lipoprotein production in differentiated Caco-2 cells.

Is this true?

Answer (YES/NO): NO